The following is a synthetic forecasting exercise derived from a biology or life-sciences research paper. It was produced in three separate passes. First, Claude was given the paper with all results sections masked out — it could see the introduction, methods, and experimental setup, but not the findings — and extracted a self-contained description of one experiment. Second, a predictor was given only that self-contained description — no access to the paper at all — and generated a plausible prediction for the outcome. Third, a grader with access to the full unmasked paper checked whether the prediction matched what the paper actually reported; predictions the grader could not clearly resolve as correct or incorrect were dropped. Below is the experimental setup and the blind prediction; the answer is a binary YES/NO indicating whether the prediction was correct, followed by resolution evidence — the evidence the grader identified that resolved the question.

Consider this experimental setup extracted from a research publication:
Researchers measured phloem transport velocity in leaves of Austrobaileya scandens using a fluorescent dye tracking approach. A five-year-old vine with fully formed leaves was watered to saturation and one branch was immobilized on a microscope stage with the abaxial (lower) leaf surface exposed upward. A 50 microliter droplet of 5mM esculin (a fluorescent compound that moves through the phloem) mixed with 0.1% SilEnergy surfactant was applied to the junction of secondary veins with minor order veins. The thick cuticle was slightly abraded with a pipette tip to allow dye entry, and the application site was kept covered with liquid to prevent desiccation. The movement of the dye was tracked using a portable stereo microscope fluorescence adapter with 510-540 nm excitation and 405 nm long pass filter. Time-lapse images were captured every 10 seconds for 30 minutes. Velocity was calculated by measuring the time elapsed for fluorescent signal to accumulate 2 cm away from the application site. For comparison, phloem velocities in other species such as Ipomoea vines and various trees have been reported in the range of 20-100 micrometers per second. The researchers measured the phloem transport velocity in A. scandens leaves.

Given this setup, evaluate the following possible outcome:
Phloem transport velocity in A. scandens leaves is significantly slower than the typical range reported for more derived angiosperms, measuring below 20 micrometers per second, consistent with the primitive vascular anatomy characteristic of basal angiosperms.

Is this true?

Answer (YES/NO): YES